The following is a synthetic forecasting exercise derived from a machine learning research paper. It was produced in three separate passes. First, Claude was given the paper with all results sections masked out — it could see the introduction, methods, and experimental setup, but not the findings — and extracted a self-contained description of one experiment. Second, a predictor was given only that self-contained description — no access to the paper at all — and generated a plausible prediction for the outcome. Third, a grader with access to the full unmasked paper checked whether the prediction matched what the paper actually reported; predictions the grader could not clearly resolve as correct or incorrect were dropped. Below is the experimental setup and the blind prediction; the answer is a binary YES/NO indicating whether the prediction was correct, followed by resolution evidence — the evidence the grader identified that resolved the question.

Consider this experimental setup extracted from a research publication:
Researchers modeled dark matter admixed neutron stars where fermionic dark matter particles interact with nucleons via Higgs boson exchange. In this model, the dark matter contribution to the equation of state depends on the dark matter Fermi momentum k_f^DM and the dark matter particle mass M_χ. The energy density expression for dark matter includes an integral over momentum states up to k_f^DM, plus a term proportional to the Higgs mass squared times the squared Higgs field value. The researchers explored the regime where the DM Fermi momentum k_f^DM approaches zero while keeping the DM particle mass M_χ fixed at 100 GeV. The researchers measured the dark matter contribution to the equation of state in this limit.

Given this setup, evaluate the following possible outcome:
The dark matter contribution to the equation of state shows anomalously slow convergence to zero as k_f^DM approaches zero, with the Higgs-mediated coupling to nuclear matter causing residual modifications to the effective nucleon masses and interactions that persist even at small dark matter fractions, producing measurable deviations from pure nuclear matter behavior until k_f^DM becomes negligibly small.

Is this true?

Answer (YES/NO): NO